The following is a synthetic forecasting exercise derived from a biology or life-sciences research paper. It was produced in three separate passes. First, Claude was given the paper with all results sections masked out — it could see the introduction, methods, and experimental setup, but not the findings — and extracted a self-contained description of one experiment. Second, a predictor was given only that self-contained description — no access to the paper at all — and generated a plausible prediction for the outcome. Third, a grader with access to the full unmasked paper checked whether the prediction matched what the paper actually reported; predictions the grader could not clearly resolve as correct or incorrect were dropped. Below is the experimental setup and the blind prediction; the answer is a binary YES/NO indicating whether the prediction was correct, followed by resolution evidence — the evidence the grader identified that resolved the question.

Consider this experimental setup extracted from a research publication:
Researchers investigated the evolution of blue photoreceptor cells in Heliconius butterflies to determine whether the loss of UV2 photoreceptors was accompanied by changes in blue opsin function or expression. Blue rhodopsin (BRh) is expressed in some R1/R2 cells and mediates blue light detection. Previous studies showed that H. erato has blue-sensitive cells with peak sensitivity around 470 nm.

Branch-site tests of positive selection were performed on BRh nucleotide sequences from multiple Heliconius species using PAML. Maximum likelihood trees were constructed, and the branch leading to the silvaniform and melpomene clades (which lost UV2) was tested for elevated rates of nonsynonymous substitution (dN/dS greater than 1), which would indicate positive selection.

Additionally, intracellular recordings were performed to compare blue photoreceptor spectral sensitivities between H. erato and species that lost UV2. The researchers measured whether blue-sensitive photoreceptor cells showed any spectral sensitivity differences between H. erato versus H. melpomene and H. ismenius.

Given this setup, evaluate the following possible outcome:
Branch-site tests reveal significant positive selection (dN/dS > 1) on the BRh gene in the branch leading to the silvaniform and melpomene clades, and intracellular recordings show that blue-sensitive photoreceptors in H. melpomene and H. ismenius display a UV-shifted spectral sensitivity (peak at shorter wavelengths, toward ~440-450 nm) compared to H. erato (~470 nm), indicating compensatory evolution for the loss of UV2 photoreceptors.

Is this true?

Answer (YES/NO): NO